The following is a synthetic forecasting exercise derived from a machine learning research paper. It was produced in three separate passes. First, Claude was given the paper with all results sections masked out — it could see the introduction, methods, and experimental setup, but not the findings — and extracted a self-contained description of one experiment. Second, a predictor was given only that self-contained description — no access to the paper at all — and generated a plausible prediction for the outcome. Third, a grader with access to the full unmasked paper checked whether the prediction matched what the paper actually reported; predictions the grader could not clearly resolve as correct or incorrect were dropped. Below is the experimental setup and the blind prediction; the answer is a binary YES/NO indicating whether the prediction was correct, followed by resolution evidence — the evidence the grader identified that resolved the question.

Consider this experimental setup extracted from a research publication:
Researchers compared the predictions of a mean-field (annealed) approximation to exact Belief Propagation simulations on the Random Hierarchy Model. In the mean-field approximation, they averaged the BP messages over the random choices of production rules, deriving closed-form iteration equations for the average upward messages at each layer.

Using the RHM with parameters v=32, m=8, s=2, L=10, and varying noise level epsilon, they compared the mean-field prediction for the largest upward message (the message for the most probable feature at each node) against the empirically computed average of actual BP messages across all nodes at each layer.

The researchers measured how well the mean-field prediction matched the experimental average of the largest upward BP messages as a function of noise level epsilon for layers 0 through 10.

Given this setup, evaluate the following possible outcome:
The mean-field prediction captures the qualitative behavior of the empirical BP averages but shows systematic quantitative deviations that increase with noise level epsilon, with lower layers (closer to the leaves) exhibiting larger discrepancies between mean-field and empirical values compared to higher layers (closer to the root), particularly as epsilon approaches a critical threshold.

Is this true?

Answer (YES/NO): NO